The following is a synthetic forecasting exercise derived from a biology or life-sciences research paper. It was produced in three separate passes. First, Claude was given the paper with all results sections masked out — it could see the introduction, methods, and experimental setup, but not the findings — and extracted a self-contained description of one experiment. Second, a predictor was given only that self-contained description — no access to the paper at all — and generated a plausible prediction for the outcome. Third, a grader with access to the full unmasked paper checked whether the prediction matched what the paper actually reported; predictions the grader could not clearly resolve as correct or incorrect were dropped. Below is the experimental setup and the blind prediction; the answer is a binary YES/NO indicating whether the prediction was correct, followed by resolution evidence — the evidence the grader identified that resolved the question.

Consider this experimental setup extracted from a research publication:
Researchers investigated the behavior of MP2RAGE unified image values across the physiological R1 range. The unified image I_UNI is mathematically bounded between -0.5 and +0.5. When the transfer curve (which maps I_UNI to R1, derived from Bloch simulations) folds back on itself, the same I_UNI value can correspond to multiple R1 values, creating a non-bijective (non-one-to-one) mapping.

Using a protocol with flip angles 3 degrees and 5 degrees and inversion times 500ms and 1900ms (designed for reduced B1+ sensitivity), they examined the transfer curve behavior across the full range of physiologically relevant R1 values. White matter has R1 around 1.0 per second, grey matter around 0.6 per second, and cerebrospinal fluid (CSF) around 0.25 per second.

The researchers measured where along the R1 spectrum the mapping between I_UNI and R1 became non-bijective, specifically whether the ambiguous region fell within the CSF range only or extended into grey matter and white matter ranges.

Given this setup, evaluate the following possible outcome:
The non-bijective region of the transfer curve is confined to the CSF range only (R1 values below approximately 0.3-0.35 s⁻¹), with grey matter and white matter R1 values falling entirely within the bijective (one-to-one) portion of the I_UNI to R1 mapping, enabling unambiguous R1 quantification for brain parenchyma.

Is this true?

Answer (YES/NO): NO